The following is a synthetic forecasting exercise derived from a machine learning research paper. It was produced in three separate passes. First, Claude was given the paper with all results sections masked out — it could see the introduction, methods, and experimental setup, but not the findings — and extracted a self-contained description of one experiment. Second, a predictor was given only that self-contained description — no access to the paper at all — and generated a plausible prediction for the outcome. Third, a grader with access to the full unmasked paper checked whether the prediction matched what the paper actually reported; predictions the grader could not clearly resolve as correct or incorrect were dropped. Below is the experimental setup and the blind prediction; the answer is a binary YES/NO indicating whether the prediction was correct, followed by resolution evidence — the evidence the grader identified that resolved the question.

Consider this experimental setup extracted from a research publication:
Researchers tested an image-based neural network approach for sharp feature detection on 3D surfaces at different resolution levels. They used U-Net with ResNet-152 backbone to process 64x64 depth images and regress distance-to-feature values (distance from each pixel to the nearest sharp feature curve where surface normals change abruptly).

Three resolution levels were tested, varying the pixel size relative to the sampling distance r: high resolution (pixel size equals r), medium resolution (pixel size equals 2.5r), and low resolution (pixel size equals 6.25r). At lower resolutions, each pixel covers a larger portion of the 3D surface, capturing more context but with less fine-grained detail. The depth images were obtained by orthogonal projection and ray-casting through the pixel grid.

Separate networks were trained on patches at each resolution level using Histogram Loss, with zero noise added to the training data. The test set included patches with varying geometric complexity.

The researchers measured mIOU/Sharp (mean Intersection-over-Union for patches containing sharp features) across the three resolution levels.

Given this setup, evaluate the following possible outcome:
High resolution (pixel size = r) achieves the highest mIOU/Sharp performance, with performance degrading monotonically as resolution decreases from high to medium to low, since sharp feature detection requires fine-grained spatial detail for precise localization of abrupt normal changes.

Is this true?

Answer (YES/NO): NO